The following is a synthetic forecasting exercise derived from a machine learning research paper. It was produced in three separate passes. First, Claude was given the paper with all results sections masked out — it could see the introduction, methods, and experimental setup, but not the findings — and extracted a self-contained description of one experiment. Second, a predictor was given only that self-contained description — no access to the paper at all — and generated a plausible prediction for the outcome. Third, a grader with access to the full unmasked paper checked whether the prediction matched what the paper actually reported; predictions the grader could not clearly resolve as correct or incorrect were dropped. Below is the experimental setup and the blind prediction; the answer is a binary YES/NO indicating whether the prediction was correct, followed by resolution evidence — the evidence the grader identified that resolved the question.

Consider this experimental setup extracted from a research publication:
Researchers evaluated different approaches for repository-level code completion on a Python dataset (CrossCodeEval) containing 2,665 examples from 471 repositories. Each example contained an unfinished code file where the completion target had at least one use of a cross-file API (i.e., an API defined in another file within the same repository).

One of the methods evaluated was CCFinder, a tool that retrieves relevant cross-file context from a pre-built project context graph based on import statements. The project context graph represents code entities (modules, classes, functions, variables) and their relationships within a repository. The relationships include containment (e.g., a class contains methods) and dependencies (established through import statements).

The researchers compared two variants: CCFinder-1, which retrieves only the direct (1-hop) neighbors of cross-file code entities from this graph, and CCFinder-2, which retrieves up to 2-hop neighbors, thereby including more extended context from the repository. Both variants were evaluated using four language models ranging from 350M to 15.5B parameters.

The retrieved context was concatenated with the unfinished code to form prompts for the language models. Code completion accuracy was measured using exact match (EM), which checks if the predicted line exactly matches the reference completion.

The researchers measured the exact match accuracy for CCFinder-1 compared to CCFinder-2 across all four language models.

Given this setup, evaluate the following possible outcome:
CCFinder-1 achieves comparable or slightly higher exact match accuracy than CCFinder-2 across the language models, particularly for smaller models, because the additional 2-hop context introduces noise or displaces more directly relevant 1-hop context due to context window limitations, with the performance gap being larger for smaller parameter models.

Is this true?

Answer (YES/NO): NO